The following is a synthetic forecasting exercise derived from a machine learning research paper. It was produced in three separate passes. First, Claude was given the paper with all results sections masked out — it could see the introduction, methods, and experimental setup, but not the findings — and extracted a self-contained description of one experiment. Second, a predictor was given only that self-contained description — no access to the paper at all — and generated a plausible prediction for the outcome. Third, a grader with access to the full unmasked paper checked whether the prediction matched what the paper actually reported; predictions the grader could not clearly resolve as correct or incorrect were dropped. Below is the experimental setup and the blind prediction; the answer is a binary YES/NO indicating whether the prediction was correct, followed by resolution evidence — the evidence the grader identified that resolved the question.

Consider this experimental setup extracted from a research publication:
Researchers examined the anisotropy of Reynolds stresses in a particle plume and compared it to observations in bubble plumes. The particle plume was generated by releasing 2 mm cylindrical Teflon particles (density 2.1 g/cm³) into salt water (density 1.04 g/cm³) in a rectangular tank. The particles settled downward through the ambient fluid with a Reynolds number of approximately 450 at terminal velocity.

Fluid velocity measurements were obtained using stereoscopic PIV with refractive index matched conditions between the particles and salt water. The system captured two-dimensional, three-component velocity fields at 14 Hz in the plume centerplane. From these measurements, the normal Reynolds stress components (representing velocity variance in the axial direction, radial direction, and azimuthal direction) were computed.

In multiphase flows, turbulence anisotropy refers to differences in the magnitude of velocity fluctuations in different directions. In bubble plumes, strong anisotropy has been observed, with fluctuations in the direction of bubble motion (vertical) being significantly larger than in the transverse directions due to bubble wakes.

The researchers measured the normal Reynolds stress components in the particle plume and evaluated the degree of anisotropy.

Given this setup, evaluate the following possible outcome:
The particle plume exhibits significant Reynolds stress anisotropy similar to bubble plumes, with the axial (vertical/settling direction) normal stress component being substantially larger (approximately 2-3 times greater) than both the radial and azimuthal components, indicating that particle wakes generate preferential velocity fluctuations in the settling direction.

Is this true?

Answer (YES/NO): YES